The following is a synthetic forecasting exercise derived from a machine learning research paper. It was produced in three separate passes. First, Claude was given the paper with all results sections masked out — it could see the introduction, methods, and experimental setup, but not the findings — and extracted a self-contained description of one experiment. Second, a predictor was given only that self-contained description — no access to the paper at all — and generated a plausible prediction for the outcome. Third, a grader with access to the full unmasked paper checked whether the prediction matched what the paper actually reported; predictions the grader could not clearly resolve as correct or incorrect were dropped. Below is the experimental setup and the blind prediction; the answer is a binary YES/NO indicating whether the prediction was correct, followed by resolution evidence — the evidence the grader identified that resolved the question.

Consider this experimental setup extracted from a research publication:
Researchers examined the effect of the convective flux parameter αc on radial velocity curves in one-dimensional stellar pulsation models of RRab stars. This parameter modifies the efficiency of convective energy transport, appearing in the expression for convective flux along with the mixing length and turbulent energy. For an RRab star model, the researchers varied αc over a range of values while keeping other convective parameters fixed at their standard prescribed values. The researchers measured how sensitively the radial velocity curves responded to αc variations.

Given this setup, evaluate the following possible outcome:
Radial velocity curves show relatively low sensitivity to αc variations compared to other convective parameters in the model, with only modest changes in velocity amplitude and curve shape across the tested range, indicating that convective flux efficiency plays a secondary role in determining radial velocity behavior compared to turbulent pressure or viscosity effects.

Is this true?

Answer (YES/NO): YES